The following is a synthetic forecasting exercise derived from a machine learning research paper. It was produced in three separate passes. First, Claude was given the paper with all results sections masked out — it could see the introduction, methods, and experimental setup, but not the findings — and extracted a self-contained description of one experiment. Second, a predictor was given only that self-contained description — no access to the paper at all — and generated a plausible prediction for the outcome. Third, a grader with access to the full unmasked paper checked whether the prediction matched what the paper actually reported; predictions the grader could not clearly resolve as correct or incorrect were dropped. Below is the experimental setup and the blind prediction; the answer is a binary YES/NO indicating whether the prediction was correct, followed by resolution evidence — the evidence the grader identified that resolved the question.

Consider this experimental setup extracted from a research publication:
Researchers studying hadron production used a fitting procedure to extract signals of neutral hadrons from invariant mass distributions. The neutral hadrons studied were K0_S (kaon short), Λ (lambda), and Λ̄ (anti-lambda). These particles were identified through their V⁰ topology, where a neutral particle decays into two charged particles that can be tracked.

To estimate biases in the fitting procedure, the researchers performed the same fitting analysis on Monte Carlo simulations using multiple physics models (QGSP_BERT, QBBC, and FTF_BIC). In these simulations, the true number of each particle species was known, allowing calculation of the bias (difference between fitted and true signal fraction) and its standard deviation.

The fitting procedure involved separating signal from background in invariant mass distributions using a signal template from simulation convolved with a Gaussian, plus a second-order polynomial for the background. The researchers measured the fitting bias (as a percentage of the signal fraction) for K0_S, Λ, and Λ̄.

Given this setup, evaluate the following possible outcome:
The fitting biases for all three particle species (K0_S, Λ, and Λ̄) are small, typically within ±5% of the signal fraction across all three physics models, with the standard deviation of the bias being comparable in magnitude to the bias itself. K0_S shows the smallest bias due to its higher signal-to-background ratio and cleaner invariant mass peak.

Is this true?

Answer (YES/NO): NO